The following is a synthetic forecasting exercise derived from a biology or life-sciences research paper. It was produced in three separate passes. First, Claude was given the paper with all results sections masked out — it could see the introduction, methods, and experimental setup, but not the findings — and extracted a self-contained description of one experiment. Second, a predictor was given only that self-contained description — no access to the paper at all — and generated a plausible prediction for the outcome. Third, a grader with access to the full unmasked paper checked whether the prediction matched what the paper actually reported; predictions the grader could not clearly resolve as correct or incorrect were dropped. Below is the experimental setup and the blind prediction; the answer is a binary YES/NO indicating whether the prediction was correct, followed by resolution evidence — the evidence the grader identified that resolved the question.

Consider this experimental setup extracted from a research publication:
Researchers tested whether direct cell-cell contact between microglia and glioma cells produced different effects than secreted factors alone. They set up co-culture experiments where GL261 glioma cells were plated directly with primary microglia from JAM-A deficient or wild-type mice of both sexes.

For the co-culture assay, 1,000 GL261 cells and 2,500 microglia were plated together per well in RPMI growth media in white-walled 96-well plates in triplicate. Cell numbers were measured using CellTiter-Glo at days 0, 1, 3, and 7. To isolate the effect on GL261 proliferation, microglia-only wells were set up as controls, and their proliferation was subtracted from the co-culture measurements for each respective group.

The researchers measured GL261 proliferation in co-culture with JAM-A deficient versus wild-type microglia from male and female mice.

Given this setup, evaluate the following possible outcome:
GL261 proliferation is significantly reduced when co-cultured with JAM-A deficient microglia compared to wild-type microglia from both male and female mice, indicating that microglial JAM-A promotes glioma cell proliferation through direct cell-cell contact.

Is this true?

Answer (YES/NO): NO